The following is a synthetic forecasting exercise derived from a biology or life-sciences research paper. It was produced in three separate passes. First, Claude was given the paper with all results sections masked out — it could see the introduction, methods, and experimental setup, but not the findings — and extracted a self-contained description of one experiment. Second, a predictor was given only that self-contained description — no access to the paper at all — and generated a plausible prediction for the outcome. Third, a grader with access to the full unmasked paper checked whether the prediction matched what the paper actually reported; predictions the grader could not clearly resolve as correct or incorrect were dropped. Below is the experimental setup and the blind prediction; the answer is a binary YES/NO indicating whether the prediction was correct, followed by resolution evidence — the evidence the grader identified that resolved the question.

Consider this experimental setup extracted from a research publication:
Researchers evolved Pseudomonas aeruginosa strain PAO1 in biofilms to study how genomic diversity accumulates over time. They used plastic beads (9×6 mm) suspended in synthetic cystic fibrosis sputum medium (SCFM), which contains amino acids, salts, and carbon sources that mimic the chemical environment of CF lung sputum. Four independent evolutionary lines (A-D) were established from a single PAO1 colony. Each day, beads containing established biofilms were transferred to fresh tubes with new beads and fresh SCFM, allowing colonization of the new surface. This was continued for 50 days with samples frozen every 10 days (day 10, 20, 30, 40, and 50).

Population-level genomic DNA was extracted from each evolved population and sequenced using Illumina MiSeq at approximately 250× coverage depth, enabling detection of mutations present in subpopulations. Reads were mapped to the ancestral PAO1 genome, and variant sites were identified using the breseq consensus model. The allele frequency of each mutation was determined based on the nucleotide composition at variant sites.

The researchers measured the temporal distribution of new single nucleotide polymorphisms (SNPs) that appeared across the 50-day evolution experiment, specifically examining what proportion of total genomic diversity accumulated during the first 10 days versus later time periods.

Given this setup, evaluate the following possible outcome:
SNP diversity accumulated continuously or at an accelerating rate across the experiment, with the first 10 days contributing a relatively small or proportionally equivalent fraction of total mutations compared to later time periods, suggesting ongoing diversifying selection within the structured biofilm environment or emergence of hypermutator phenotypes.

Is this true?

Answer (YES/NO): NO